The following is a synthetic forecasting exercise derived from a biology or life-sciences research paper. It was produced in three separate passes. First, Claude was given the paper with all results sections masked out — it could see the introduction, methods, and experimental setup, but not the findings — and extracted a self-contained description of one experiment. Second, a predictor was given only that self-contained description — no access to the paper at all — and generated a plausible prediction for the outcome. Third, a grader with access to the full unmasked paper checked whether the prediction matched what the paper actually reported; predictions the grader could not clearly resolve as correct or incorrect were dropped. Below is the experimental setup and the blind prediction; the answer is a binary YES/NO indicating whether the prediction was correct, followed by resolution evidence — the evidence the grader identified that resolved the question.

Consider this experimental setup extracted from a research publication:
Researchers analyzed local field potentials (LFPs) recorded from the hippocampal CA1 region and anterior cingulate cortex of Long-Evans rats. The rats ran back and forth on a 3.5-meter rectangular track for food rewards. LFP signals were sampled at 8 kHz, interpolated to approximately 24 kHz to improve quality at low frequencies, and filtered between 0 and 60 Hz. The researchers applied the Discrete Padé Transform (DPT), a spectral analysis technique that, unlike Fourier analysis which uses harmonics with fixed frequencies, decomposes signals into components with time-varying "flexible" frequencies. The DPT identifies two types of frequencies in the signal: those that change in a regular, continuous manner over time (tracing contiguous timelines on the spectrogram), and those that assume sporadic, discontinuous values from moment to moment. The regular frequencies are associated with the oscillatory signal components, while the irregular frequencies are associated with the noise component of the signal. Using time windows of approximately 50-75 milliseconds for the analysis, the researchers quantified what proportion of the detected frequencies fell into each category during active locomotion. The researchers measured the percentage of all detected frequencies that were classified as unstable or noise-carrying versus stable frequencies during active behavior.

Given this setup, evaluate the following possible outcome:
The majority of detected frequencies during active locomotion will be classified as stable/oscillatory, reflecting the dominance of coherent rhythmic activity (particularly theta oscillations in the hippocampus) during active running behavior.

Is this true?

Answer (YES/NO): NO